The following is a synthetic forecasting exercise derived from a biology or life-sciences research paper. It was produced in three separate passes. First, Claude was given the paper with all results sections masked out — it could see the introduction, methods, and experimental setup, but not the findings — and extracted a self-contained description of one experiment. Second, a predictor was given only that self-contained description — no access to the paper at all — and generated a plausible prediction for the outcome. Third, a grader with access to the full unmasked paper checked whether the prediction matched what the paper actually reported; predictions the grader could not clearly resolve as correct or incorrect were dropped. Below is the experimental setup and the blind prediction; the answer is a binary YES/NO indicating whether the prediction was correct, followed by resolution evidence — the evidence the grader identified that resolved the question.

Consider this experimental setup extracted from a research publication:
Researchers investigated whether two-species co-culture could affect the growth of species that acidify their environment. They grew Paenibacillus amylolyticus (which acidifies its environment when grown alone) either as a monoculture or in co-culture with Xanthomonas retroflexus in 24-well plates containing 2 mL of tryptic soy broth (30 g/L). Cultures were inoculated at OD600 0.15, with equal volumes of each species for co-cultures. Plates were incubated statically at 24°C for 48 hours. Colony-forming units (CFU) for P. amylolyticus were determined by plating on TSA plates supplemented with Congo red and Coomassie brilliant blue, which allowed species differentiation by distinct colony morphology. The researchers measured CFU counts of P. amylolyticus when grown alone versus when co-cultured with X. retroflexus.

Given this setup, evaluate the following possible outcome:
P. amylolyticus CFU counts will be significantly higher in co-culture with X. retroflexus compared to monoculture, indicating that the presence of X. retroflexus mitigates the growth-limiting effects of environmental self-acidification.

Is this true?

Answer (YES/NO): YES